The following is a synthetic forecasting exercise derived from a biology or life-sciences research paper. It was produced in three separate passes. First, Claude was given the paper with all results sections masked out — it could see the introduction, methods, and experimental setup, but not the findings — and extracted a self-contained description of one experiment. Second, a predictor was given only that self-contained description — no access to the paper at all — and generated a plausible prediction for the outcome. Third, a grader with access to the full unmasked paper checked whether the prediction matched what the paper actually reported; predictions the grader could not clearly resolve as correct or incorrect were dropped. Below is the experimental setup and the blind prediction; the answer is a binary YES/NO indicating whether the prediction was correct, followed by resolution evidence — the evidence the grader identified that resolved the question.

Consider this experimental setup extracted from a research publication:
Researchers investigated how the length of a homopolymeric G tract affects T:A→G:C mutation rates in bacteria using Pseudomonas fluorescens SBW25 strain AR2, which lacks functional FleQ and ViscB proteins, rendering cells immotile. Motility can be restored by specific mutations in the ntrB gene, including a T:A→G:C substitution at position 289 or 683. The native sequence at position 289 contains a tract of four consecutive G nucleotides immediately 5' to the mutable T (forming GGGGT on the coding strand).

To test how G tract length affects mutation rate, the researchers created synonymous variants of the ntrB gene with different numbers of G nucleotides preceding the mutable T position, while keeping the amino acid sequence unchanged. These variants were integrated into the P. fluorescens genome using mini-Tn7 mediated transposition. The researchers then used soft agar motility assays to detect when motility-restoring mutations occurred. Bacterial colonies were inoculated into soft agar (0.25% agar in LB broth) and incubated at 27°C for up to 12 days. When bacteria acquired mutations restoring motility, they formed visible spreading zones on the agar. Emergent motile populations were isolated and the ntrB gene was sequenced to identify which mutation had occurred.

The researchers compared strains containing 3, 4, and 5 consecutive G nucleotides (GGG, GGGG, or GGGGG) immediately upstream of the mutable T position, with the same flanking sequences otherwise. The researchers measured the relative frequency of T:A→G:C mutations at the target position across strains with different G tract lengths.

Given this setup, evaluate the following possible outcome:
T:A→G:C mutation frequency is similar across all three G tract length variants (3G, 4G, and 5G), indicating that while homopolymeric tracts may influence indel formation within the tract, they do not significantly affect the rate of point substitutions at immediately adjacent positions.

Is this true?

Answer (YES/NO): NO